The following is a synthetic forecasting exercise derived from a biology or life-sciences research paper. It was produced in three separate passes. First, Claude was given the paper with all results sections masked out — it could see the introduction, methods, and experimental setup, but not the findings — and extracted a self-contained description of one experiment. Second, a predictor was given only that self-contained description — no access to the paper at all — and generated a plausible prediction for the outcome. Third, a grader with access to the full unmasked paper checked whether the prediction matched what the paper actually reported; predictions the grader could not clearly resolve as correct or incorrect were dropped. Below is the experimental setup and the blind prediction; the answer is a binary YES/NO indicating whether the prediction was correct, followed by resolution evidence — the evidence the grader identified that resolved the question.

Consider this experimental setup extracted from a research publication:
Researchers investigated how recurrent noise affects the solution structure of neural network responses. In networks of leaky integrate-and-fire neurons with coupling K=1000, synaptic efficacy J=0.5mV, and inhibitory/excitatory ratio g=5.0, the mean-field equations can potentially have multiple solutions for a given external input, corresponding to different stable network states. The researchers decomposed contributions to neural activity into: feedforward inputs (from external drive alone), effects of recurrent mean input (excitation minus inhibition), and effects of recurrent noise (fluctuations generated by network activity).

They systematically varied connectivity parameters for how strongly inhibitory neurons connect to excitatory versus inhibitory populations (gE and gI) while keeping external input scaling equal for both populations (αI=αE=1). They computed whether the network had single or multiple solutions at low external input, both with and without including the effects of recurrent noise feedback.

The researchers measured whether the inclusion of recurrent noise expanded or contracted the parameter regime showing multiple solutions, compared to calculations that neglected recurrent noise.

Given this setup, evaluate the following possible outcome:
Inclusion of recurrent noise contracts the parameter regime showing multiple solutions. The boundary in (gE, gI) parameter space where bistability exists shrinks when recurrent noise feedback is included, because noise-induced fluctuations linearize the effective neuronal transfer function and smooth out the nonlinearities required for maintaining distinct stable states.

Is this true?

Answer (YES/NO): NO